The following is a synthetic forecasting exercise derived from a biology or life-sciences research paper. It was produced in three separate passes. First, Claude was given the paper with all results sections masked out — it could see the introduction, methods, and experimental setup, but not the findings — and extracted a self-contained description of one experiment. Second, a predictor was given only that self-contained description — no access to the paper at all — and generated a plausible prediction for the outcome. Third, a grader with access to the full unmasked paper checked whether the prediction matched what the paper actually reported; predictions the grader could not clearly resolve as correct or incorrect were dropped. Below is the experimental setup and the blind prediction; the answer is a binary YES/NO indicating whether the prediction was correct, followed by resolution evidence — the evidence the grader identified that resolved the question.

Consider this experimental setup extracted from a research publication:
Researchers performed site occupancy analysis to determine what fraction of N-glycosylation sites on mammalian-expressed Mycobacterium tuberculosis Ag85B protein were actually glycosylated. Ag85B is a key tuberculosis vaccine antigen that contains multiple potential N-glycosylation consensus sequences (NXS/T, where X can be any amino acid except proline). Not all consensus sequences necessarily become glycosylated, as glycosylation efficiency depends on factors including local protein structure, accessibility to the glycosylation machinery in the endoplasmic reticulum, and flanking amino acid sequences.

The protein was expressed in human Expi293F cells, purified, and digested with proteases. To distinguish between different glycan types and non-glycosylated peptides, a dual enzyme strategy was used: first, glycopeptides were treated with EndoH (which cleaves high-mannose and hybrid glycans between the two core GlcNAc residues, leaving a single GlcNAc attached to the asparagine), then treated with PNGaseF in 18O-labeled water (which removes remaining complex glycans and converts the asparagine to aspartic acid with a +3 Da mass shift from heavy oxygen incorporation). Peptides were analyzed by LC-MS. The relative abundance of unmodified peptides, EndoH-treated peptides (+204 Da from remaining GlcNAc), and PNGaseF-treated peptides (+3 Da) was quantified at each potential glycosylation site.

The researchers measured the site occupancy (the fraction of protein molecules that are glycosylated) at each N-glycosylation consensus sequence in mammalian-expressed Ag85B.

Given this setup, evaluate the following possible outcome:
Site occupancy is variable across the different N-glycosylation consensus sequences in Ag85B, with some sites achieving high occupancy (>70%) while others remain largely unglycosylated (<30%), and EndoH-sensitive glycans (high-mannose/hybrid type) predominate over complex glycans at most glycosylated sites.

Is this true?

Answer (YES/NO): NO